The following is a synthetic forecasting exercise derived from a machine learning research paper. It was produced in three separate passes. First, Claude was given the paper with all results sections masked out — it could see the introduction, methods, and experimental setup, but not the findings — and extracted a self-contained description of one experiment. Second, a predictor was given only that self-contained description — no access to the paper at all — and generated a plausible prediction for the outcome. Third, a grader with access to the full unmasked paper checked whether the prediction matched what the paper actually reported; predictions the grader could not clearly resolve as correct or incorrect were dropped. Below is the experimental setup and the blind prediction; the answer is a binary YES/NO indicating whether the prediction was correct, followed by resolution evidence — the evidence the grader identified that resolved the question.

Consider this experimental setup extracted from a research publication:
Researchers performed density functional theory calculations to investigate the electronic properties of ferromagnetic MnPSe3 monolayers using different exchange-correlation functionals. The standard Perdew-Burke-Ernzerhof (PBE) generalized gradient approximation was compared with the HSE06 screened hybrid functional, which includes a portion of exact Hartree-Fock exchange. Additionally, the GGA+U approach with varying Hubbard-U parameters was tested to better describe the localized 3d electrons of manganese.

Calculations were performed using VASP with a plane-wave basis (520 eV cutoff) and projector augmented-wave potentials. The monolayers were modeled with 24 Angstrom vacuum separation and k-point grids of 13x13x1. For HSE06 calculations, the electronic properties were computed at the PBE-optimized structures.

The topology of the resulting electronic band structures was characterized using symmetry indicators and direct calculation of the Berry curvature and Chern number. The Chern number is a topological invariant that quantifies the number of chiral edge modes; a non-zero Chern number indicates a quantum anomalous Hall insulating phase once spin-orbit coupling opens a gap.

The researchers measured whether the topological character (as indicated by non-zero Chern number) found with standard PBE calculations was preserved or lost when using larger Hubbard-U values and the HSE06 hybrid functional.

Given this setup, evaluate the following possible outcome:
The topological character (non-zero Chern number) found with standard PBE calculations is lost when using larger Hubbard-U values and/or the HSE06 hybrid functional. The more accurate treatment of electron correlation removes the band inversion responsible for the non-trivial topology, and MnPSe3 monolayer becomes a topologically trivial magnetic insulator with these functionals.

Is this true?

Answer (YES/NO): YES